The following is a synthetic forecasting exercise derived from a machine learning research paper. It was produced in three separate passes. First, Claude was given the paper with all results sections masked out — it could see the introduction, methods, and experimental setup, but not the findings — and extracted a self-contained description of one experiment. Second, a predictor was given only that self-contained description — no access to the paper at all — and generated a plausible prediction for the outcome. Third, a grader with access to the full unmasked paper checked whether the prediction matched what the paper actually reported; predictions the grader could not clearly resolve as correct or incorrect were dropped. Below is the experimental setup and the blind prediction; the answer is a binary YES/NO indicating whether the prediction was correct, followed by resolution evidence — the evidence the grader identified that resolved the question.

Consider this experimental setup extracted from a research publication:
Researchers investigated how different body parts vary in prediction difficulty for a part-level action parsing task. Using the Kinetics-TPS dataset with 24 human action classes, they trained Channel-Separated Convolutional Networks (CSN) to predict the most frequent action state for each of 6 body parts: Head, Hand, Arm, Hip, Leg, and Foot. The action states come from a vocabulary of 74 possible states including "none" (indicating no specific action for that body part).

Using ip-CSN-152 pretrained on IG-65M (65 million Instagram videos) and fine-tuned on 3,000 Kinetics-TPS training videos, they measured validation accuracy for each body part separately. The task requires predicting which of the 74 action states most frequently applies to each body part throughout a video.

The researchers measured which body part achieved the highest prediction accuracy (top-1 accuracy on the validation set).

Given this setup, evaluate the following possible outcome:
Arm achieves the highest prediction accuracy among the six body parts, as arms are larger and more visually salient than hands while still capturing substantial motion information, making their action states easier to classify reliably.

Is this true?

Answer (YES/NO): NO